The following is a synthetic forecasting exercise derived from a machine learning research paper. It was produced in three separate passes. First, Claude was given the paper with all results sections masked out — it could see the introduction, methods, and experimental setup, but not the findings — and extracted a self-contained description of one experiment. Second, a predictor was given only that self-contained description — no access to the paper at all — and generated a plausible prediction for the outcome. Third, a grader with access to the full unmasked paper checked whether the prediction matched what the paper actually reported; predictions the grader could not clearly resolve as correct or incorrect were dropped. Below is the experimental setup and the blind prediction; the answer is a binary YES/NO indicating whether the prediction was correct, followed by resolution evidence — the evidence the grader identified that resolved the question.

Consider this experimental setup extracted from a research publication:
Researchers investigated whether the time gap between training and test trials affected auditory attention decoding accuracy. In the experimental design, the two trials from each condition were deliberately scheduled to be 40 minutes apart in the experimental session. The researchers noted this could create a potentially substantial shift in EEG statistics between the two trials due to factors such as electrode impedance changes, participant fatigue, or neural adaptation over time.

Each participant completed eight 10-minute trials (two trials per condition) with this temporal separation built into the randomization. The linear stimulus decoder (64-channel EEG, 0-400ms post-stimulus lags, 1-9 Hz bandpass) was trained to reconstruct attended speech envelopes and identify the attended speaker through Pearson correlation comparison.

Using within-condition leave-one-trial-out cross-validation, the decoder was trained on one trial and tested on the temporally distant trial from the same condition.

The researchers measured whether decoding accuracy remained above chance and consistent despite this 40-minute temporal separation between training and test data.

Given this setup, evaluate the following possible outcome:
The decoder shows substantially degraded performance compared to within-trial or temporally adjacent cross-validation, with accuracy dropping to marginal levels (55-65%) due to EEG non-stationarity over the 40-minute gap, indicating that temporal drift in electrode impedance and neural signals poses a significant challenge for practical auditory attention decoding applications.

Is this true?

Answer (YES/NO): NO